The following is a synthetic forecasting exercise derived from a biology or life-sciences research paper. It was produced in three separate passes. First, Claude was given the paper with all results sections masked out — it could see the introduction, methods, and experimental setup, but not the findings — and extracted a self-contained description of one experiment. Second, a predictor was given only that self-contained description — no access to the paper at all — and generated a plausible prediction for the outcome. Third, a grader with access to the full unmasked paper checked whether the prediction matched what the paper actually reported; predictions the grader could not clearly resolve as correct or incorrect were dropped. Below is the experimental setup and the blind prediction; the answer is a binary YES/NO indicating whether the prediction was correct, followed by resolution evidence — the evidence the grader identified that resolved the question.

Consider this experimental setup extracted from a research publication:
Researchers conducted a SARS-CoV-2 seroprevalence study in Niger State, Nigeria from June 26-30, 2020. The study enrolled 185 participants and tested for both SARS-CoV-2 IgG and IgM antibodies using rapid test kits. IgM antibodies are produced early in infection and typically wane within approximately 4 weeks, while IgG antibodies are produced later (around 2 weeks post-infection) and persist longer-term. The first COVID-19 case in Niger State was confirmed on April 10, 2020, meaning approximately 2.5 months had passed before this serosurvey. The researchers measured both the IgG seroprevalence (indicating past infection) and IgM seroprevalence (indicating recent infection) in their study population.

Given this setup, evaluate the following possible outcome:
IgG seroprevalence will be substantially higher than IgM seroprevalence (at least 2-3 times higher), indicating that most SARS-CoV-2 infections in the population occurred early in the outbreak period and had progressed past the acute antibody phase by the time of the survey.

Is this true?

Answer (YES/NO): YES